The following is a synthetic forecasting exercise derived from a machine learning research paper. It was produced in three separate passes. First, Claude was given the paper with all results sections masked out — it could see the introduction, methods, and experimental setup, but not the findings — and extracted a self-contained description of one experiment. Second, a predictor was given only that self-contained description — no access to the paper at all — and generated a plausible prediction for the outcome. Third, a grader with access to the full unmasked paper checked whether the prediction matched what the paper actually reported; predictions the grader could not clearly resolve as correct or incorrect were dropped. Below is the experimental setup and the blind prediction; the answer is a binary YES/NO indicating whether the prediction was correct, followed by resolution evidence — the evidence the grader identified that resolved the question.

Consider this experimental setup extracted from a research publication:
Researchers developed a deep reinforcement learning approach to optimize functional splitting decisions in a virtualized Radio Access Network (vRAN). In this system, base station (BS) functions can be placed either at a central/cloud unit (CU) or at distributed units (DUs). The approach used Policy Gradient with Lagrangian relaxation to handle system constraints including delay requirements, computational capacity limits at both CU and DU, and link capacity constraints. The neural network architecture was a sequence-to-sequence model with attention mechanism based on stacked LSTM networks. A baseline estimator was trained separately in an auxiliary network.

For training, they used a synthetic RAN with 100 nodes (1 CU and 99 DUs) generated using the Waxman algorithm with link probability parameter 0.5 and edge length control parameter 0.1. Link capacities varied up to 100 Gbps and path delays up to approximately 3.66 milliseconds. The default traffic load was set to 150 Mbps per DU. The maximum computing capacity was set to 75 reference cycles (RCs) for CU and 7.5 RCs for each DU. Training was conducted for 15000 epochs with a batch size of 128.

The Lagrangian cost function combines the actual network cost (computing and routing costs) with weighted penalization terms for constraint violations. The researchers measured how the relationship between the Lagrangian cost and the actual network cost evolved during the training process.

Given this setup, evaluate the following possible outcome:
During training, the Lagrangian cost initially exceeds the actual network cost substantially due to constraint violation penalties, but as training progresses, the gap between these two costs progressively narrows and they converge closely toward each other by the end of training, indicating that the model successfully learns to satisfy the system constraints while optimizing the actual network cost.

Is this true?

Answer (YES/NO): YES